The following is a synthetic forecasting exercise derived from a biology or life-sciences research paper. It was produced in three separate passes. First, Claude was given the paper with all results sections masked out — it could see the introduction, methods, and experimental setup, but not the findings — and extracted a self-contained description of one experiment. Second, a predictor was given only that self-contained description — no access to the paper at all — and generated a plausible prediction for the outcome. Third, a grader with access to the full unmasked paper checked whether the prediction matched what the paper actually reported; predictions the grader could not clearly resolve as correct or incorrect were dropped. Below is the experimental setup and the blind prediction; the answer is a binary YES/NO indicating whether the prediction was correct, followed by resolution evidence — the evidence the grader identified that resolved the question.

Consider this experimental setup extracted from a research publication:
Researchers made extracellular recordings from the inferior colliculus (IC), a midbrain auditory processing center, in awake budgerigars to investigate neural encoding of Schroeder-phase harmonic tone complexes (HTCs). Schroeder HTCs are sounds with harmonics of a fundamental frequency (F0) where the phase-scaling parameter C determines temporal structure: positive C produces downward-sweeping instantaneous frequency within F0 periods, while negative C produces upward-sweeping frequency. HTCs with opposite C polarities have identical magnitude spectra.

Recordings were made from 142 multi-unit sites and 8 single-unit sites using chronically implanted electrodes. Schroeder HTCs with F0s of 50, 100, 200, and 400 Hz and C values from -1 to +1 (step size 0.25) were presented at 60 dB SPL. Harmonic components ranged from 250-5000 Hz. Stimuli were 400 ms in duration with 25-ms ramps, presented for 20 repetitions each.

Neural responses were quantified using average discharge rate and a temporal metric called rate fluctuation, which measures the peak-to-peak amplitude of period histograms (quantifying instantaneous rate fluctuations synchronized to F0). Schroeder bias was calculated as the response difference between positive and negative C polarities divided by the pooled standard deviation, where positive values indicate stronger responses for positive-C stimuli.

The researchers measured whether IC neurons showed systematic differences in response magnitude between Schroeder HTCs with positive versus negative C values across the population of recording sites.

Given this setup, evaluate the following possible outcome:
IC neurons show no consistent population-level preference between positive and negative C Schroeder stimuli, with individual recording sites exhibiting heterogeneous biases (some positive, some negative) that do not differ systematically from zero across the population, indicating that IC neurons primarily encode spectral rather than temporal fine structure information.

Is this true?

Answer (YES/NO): NO